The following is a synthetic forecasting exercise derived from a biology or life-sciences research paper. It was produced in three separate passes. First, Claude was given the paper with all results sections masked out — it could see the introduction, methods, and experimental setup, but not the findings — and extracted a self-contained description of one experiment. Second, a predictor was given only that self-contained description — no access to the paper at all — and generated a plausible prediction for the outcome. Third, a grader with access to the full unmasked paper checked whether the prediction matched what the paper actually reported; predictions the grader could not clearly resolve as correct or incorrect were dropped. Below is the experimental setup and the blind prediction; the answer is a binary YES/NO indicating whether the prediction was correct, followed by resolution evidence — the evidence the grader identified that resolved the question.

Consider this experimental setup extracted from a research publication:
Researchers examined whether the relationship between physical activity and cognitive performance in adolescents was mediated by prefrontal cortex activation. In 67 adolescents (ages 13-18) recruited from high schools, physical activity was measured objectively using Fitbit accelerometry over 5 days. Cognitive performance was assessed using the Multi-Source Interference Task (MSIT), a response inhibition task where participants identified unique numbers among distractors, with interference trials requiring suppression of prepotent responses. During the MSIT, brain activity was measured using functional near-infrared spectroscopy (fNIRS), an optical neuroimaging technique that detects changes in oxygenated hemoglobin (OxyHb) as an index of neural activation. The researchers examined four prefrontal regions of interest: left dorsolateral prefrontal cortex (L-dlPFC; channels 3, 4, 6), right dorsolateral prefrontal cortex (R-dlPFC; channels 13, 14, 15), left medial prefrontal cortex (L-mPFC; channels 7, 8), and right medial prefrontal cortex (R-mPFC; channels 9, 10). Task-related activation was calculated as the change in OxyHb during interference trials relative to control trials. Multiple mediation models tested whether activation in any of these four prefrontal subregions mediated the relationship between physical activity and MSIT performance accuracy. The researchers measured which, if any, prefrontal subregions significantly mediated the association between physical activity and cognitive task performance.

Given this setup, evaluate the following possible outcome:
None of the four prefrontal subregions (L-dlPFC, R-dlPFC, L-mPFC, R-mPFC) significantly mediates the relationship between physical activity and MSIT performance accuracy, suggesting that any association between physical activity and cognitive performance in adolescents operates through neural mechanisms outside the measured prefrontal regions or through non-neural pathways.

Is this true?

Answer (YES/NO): NO